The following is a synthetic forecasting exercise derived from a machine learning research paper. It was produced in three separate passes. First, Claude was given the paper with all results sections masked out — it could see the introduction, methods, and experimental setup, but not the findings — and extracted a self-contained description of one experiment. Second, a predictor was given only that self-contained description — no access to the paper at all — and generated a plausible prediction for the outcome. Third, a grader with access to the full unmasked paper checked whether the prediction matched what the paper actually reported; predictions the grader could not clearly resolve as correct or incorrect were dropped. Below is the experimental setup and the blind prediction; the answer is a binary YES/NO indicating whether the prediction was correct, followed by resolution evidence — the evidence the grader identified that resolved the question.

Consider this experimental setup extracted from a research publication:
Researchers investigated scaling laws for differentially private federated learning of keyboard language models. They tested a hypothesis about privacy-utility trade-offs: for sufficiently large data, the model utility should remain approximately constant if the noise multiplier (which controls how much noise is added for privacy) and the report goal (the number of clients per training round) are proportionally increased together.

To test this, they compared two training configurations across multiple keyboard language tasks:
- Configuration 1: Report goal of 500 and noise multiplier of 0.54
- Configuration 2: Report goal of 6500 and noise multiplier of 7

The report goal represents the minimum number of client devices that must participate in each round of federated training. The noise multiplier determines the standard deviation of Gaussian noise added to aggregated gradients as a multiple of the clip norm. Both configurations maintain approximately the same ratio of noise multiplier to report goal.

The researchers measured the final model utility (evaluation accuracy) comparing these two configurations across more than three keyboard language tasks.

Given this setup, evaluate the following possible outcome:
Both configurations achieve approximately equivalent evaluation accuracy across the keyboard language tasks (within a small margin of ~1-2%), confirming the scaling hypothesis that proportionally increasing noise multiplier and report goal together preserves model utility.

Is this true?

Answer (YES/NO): YES